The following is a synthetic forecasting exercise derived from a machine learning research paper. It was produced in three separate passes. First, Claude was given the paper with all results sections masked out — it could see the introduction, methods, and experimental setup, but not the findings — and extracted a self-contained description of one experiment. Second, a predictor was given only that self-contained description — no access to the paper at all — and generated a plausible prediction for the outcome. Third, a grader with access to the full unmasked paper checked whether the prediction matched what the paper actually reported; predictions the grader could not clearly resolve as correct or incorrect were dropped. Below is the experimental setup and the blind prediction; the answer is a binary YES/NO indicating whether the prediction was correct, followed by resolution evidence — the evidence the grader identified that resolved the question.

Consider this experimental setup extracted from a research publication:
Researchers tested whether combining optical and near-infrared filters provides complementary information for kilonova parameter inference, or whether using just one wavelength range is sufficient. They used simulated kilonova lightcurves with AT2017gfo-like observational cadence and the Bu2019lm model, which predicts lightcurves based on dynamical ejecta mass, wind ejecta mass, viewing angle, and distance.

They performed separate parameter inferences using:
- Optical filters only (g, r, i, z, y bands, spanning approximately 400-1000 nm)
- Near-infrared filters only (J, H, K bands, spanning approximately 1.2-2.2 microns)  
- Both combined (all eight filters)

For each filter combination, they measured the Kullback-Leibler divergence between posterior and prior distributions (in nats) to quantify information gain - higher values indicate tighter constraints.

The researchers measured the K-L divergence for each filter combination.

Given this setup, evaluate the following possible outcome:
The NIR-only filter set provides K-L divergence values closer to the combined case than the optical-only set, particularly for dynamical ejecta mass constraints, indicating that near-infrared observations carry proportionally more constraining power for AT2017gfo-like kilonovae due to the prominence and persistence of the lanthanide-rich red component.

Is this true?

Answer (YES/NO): NO